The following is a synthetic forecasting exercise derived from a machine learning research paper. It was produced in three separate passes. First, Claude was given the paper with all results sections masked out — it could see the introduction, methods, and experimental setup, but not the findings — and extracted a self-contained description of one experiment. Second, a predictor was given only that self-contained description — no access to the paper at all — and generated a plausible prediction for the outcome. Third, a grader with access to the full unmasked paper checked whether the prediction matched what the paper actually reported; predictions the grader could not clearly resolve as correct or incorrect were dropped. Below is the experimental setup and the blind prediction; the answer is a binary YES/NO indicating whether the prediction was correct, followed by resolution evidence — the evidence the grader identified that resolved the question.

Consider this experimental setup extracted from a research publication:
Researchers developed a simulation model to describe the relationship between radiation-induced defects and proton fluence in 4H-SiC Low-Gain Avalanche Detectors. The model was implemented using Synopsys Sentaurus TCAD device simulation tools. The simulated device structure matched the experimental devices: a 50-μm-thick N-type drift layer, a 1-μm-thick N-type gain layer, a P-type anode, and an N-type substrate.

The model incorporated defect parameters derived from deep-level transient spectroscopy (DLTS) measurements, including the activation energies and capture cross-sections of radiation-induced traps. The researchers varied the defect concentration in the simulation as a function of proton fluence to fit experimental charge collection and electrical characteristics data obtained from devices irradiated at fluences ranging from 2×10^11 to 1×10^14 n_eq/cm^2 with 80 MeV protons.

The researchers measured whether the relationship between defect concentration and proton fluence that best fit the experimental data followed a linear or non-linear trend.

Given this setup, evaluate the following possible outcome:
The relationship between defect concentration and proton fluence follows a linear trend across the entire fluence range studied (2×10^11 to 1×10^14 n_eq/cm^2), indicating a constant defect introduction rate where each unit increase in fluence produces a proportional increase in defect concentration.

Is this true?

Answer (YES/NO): YES